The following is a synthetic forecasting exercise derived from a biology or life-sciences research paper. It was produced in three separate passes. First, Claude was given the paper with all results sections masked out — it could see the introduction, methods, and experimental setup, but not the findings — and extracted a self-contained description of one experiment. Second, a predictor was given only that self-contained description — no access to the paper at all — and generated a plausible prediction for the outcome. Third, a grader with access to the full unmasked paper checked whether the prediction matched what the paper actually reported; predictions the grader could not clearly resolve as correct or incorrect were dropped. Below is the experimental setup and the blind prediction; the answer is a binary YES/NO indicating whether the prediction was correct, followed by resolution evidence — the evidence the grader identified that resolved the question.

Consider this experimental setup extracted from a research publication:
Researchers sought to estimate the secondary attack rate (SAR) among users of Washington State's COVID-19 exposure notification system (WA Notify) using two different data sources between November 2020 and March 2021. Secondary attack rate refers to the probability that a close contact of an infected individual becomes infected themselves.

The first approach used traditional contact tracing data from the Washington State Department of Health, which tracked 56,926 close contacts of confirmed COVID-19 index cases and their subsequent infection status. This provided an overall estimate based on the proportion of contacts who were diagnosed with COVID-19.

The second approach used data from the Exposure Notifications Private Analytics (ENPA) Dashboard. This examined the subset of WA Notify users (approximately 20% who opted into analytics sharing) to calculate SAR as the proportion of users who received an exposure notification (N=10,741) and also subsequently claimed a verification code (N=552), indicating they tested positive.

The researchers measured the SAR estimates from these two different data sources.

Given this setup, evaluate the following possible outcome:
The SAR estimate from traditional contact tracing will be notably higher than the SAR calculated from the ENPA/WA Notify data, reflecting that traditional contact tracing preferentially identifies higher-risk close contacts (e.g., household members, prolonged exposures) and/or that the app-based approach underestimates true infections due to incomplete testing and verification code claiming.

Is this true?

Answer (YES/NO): YES